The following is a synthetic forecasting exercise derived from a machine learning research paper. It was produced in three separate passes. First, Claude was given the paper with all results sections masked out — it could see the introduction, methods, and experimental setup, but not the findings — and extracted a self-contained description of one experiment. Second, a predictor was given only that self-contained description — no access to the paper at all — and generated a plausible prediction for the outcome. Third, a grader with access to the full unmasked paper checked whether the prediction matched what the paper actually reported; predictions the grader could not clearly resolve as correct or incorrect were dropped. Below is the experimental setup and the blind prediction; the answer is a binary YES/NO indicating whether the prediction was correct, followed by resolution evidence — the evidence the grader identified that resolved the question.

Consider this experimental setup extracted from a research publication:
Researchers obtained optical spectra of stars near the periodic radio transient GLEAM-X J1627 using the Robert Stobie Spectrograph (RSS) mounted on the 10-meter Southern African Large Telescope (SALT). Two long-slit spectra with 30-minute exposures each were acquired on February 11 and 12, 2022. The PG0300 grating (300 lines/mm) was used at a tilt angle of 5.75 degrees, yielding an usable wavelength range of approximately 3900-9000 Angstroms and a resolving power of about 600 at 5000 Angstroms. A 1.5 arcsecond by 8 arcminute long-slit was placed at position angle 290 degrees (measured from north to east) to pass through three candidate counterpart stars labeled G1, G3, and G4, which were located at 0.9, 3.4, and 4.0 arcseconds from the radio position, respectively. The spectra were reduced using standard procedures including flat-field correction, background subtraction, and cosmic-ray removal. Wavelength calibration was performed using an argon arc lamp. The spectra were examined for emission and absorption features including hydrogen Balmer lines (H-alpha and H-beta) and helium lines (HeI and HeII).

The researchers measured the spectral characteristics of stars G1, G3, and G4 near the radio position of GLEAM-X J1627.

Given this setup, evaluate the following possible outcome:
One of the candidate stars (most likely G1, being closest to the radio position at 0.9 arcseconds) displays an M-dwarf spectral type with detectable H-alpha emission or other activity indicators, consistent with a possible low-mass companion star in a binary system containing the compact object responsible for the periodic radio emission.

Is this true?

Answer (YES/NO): NO